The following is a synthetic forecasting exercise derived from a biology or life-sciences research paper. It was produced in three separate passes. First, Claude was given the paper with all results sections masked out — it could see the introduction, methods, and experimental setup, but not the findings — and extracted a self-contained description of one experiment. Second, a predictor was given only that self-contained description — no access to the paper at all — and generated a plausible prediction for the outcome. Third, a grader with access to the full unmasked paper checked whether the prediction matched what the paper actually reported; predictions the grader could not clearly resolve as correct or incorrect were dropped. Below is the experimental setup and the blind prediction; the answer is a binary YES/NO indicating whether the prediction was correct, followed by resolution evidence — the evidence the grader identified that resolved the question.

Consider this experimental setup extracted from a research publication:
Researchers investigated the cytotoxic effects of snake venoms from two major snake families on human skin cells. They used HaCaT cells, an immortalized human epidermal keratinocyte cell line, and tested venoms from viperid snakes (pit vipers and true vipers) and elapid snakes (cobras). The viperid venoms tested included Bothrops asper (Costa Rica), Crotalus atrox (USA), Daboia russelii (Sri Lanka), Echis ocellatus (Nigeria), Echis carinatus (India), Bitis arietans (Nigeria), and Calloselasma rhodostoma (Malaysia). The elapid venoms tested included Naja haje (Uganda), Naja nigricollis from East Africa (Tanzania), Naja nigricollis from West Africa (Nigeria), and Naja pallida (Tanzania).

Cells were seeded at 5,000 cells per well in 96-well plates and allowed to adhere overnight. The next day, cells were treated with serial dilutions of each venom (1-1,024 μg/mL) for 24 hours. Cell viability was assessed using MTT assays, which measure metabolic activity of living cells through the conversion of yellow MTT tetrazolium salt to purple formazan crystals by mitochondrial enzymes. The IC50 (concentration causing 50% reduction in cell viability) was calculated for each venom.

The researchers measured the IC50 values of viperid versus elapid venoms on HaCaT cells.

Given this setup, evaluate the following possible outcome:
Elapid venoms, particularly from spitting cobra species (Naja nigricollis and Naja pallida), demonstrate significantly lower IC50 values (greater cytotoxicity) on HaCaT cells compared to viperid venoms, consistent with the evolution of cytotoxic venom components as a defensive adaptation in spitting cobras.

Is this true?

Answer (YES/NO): NO